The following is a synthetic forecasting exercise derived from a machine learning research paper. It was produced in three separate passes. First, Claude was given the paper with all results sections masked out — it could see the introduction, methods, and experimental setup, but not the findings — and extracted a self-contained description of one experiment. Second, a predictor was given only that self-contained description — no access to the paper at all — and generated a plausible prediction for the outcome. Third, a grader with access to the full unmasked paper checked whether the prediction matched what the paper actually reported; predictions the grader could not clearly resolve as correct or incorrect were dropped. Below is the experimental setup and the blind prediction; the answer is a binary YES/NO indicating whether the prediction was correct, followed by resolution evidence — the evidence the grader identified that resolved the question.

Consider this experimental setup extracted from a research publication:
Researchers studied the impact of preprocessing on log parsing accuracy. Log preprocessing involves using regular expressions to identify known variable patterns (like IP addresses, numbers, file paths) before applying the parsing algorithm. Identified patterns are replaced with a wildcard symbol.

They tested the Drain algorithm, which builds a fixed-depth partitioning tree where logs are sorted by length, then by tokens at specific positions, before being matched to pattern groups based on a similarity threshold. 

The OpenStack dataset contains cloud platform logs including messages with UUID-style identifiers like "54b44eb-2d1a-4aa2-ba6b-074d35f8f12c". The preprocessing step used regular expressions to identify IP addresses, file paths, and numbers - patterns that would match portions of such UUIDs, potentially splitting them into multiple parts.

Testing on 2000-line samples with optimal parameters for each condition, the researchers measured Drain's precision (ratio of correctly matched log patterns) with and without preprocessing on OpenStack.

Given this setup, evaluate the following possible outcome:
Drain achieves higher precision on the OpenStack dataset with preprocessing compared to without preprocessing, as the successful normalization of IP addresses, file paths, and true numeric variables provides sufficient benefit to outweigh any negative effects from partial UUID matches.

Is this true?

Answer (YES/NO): NO